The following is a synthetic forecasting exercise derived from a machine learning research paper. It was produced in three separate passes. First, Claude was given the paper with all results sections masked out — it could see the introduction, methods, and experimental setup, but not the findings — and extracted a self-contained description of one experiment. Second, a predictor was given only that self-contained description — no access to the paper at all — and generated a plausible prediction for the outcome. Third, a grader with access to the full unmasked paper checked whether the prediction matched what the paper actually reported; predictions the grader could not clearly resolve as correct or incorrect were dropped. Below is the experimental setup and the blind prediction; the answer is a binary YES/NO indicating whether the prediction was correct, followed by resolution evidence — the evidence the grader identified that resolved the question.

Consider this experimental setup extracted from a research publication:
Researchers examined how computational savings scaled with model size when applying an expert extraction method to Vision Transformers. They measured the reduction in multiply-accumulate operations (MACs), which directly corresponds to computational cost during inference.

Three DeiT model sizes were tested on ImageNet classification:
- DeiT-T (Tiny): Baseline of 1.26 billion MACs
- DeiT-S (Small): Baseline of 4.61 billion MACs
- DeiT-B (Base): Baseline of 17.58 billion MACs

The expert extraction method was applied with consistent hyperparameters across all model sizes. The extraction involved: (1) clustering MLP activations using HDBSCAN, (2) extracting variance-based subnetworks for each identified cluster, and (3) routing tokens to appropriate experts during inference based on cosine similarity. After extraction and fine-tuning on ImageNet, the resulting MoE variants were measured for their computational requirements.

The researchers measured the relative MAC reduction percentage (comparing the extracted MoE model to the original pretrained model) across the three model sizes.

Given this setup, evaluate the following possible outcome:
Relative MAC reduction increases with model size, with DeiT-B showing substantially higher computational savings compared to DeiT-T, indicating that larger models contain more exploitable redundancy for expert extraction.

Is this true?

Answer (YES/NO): YES